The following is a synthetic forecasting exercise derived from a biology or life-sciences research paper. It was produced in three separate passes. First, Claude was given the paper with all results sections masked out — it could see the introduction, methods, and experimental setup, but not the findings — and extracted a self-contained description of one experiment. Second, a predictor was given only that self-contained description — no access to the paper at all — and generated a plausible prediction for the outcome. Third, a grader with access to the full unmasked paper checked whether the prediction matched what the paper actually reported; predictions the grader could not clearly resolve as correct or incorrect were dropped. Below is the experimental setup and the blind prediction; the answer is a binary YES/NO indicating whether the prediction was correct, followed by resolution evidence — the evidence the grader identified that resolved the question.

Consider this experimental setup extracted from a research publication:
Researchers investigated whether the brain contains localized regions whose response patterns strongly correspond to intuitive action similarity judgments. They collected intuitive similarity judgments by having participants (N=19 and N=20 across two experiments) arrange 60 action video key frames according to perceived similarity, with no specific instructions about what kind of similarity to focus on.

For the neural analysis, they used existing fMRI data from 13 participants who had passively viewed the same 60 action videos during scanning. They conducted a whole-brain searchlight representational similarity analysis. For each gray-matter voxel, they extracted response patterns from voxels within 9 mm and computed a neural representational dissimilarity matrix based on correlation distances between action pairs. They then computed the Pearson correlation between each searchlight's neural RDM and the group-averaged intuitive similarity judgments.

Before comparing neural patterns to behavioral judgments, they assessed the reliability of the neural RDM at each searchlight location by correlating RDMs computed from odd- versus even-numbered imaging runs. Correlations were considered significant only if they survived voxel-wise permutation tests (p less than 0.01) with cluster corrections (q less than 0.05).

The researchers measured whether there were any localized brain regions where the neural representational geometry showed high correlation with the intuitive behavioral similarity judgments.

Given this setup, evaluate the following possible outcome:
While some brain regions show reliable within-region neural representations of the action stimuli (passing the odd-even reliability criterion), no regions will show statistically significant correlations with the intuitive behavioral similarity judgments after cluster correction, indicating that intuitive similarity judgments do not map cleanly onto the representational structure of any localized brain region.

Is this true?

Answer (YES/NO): NO